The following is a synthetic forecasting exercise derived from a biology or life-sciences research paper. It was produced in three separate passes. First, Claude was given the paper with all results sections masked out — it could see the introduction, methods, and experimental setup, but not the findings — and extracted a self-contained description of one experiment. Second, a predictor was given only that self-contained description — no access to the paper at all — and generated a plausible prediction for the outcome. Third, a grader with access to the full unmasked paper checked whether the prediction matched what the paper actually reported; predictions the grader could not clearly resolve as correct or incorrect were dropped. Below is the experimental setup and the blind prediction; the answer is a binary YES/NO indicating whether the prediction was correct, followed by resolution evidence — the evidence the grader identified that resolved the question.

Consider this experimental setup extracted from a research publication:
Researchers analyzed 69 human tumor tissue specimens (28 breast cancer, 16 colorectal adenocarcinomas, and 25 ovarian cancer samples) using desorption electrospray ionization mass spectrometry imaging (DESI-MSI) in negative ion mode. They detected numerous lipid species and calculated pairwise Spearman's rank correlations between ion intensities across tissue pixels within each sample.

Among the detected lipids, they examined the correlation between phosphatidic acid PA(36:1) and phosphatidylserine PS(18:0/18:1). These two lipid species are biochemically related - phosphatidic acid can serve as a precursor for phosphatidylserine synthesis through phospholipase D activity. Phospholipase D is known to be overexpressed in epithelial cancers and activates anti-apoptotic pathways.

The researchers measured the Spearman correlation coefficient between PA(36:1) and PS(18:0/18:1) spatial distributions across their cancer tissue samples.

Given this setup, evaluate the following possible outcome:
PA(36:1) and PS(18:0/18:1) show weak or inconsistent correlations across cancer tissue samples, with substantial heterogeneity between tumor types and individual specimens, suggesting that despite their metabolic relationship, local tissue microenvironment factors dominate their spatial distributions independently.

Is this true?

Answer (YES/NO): NO